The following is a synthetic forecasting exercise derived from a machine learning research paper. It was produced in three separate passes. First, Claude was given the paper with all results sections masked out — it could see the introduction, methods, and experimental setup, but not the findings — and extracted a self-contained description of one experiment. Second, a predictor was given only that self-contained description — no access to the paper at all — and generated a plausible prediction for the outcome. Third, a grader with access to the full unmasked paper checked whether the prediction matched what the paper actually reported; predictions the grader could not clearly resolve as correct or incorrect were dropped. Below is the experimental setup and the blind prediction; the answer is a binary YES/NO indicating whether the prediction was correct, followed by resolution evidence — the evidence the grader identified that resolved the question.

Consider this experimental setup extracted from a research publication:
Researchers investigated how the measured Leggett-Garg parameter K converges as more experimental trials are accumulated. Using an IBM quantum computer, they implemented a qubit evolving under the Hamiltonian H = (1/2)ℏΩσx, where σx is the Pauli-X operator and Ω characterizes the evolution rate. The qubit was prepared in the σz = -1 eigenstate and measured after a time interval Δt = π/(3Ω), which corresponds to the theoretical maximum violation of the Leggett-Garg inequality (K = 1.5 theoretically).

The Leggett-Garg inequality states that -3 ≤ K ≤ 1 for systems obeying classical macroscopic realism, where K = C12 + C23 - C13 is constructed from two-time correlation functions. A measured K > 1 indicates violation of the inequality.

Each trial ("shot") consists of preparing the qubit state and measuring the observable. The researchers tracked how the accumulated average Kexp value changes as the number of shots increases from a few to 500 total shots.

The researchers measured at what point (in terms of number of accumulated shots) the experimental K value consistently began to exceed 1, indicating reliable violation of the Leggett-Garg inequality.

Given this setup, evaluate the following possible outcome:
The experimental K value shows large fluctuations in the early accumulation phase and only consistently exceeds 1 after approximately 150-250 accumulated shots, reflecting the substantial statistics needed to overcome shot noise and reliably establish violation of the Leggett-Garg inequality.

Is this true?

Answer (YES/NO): NO